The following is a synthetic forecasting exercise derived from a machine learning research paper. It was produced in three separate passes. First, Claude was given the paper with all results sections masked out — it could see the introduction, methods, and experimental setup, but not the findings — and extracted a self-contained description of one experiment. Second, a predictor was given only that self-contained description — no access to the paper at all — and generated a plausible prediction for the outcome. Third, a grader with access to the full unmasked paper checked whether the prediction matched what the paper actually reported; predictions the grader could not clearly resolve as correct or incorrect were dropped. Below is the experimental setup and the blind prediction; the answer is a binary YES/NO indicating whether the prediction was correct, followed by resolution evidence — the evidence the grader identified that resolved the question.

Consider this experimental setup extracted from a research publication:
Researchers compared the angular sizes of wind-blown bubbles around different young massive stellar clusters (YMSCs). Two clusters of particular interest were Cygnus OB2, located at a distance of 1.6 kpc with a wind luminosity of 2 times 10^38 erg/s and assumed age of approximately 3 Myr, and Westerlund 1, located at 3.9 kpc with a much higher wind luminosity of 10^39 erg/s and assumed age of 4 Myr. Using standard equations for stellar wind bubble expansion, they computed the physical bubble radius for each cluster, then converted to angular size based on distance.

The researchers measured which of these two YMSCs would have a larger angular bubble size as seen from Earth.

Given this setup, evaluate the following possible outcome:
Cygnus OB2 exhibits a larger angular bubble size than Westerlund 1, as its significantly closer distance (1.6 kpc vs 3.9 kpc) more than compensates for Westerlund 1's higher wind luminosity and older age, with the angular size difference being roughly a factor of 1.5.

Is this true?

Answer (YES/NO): YES